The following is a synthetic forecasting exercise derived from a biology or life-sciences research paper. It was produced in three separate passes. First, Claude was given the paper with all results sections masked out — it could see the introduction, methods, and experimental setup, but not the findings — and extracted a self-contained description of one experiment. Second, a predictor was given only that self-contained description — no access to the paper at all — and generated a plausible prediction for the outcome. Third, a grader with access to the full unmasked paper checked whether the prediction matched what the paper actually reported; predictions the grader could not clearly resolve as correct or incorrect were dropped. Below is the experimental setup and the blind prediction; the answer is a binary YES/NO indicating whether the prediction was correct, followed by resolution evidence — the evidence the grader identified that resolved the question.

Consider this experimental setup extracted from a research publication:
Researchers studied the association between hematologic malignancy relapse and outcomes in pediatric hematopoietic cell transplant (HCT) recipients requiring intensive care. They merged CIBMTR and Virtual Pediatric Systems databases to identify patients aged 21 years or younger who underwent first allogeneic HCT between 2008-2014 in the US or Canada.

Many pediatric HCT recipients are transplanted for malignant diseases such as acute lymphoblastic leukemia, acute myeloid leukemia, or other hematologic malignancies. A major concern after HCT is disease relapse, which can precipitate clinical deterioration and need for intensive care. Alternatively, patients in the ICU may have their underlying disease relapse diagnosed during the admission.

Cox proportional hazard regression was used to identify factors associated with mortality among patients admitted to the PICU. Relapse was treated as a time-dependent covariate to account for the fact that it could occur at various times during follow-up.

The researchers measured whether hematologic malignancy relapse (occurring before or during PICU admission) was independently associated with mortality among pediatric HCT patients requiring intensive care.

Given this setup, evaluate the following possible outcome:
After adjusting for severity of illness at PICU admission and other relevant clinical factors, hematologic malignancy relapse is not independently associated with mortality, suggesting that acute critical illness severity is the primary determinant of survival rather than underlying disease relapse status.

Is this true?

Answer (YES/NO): NO